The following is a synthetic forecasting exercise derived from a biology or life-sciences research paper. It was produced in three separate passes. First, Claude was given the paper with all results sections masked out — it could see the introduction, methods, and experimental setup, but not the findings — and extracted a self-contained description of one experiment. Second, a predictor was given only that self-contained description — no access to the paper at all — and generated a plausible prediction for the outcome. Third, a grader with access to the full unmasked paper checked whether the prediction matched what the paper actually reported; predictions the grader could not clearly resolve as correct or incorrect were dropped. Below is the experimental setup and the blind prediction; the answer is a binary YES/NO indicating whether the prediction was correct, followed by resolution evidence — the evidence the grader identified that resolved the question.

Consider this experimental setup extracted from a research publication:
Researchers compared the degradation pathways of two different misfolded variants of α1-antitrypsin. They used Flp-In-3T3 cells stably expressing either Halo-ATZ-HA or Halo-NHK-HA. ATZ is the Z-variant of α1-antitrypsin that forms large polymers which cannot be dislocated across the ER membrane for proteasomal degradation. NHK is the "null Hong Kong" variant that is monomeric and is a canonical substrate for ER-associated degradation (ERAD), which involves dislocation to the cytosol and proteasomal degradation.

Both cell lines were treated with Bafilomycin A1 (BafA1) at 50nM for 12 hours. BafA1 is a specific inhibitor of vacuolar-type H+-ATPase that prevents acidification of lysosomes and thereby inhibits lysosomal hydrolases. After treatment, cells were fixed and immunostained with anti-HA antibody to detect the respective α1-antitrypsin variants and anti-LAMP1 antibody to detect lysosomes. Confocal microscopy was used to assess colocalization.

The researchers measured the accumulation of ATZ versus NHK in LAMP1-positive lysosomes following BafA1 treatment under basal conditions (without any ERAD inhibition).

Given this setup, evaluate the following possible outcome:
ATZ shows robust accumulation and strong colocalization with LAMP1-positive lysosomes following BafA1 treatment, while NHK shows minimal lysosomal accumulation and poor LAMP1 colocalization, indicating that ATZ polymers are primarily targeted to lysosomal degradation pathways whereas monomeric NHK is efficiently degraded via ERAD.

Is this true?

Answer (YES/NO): YES